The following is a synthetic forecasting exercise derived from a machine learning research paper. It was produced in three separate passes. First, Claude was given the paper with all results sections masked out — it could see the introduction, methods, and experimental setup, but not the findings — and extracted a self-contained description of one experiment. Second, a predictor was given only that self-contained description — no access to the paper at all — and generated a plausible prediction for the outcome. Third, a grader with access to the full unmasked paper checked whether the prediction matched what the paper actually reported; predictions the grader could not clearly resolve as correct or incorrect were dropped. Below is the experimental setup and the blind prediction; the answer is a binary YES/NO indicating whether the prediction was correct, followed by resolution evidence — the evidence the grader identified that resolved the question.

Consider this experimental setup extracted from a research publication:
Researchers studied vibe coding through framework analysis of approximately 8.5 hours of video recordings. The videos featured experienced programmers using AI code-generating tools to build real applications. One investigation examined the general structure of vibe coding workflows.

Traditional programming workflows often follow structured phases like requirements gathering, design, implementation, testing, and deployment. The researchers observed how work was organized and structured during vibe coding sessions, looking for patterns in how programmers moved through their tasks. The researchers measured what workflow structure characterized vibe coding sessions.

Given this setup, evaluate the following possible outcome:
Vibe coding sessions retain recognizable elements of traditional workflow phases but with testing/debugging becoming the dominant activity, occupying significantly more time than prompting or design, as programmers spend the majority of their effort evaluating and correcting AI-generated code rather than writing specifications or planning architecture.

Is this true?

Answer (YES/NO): NO